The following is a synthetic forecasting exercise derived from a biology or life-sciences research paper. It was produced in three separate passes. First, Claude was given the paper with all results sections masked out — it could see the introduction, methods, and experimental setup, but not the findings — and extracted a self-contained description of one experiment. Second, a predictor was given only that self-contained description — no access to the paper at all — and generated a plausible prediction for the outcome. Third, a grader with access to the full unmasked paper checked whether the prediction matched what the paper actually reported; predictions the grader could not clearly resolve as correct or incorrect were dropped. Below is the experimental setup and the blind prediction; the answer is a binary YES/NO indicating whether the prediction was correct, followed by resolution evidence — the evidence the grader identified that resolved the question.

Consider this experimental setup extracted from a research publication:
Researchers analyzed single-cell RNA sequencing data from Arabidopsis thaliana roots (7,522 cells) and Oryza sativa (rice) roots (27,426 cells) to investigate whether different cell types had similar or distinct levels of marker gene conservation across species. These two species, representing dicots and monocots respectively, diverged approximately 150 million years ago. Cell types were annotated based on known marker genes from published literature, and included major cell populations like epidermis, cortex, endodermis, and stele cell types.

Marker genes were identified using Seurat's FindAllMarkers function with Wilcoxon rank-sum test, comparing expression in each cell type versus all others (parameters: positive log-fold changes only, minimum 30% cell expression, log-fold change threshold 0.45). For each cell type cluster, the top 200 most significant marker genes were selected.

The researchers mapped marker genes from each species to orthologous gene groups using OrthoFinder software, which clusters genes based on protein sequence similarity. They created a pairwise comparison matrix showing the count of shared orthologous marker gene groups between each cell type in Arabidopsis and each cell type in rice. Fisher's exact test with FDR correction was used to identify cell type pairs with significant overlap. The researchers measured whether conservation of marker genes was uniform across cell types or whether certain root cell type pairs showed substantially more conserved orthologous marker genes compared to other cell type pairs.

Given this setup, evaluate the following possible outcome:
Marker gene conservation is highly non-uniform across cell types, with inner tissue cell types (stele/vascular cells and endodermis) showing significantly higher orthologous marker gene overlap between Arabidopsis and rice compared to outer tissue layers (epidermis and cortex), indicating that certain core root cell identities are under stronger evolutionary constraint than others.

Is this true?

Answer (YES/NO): NO